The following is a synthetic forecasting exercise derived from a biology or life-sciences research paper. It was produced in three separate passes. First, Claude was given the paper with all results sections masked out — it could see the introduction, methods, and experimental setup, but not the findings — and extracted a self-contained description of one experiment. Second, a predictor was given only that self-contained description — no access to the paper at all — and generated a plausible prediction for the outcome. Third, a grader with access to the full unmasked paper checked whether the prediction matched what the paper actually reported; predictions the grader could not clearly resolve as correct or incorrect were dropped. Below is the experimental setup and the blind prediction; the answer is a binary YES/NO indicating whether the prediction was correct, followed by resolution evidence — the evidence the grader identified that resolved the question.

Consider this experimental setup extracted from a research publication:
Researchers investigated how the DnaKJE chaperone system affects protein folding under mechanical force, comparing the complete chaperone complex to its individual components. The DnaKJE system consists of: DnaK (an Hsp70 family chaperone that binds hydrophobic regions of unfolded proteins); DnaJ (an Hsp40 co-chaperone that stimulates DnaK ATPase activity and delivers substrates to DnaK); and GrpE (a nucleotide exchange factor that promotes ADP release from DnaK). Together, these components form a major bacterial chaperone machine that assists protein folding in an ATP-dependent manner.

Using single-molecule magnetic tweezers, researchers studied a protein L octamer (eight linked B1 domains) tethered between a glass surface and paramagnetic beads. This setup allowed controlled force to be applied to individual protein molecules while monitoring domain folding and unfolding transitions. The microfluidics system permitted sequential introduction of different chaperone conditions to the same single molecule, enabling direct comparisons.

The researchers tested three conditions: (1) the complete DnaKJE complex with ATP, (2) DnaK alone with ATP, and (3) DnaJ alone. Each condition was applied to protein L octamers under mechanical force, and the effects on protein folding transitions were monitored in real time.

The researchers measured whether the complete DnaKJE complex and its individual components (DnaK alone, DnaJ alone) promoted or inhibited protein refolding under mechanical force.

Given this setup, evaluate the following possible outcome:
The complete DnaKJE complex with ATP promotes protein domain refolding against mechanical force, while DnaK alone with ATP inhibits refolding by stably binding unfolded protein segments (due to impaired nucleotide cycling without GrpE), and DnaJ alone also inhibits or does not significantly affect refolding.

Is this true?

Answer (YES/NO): YES